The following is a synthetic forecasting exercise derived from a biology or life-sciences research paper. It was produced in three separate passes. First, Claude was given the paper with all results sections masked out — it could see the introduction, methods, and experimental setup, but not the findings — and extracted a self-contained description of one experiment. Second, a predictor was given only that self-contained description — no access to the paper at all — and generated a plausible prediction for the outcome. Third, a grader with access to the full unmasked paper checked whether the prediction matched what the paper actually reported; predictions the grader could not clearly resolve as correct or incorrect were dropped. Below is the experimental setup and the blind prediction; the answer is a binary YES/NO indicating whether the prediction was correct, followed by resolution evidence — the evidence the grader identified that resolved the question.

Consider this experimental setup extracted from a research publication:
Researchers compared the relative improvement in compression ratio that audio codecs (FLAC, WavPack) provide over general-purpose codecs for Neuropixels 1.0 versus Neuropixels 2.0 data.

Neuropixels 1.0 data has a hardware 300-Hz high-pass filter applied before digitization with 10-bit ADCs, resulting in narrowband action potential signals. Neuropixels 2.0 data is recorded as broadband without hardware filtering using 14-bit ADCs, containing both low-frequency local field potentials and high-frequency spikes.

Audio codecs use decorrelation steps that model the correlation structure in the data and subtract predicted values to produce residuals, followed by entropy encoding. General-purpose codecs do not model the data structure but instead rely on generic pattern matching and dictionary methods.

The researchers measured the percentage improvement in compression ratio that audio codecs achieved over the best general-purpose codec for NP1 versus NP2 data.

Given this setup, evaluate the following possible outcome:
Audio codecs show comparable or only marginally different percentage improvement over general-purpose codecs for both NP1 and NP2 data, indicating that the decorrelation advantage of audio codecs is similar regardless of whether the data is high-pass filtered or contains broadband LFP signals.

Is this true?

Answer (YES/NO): NO